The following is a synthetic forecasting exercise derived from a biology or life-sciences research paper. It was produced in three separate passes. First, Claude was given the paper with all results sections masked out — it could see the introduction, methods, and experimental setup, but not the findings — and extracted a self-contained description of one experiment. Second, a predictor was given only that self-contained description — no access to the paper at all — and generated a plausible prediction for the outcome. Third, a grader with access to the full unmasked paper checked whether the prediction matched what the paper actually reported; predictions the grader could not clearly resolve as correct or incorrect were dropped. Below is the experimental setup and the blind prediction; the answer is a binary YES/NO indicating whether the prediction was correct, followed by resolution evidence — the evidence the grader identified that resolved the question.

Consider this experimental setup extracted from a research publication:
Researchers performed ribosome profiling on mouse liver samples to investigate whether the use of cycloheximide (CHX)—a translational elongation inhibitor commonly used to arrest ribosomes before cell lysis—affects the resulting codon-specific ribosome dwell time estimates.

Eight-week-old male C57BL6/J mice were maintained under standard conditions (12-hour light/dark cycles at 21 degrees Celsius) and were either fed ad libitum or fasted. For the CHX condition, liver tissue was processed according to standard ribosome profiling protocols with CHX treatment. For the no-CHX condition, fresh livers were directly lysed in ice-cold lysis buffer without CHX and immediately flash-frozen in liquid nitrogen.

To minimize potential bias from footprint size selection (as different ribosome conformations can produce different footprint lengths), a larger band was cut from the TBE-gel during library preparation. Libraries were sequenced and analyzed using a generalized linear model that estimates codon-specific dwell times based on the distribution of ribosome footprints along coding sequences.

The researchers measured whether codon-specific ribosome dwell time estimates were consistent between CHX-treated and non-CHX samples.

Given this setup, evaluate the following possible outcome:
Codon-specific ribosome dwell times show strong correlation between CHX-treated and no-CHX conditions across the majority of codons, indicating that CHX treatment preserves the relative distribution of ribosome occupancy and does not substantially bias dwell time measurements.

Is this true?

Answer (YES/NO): YES